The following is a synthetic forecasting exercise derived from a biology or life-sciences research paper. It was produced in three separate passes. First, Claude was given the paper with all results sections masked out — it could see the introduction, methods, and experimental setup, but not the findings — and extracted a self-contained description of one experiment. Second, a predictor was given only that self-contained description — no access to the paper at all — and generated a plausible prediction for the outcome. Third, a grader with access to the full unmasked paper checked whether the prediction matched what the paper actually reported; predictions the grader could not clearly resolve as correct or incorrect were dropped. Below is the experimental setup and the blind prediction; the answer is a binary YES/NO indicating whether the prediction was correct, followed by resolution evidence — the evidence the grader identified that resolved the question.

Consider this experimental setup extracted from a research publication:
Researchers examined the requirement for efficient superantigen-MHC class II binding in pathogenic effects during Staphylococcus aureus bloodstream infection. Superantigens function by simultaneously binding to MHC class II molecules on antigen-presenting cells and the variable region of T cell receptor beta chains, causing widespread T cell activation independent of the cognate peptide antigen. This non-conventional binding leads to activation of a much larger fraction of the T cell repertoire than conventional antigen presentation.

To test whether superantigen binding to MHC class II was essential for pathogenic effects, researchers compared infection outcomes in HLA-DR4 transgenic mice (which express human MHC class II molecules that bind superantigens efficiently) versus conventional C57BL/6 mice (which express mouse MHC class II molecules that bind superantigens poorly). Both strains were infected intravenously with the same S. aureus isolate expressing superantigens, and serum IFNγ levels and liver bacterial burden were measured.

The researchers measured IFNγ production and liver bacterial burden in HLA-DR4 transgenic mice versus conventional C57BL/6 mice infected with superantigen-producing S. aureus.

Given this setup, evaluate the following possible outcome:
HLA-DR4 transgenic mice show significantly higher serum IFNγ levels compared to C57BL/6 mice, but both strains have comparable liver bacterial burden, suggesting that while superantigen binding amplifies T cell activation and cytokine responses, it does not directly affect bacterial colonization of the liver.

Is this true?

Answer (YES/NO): NO